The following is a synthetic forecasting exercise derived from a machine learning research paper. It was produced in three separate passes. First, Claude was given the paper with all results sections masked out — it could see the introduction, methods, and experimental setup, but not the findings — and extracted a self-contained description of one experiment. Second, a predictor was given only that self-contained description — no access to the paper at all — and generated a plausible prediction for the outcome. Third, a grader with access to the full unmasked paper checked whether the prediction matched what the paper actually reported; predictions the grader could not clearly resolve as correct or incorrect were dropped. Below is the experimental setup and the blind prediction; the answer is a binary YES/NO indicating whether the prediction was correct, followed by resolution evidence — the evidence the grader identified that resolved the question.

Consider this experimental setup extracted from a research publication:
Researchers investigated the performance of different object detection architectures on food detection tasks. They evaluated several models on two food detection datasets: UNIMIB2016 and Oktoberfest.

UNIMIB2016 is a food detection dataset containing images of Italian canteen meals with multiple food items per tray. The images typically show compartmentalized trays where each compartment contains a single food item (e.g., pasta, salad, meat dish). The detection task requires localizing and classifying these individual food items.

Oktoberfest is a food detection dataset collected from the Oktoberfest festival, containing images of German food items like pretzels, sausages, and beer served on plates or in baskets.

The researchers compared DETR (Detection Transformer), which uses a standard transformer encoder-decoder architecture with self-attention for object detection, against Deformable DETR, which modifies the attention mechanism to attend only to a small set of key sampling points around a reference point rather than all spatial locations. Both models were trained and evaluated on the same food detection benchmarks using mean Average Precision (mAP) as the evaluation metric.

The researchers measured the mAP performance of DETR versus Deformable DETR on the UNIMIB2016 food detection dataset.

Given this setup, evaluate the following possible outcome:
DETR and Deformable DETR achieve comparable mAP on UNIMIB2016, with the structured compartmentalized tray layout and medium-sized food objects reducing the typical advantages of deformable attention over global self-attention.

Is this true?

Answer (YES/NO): NO